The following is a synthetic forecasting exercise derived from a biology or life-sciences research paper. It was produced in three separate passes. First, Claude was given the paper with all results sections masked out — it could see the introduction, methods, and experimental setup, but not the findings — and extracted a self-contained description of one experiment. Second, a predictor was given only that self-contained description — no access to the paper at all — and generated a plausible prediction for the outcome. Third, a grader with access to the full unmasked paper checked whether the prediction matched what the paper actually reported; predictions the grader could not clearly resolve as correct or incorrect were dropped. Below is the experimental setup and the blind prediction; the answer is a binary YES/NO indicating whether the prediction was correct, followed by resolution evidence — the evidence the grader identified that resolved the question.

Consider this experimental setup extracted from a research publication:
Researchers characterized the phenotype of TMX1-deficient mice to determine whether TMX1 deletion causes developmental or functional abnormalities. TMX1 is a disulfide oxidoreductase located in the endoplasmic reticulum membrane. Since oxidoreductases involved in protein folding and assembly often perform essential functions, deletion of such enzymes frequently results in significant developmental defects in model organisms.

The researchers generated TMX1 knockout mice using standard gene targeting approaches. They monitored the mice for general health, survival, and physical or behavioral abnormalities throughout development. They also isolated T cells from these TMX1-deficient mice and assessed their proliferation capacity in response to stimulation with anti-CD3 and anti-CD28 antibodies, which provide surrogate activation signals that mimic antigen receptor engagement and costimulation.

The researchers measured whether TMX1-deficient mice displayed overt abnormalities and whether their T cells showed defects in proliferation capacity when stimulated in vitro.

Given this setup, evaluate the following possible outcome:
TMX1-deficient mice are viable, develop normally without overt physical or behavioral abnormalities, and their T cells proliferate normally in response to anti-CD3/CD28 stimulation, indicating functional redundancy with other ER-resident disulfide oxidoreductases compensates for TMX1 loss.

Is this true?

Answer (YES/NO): YES